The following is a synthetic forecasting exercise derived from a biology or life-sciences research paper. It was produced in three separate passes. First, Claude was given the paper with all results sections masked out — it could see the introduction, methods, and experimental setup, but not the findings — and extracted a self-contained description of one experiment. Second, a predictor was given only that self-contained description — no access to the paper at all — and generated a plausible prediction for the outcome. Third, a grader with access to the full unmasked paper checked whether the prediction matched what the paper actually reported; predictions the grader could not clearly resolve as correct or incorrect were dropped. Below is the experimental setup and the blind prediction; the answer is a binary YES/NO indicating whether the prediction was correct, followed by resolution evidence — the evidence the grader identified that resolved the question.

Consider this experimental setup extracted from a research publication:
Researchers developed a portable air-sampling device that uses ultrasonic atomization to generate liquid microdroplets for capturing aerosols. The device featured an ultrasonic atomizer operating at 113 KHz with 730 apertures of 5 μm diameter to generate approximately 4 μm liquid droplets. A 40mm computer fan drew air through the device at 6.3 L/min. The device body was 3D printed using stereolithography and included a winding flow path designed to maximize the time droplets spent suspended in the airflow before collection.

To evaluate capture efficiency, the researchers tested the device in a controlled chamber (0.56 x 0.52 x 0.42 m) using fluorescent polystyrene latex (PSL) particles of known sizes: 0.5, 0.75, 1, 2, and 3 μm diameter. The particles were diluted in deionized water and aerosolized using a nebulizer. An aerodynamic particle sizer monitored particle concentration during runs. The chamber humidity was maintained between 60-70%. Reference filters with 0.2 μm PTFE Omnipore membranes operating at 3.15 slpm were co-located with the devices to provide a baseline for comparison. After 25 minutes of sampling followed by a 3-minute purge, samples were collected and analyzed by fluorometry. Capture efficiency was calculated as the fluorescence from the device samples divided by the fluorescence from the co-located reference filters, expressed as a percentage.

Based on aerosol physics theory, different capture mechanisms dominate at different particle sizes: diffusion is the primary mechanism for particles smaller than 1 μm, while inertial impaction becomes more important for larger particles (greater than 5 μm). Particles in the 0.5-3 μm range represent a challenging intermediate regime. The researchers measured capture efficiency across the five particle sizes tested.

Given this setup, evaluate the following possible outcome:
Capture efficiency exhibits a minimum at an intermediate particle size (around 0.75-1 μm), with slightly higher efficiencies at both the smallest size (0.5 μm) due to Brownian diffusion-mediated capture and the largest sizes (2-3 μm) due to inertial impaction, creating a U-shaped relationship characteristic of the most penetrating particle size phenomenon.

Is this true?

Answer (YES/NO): NO